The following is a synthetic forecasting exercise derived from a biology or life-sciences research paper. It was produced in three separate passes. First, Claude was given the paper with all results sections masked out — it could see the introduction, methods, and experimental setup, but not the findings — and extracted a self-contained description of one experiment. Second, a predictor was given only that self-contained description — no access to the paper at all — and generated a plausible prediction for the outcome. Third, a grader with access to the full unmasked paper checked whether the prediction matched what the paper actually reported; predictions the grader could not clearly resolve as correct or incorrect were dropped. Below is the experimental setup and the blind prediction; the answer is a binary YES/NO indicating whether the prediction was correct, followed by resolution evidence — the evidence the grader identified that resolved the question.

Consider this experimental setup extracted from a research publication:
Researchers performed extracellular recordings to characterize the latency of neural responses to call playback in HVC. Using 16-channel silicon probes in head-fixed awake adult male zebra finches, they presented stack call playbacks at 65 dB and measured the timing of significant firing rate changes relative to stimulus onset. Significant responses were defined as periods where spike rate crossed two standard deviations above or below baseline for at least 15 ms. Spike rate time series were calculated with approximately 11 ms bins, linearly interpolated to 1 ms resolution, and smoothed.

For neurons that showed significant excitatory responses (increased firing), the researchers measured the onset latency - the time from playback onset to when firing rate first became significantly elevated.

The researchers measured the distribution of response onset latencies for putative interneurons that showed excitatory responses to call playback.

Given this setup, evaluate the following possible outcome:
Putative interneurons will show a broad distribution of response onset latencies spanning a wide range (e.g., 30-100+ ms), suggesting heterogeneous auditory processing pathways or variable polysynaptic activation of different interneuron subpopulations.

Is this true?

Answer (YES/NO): YES